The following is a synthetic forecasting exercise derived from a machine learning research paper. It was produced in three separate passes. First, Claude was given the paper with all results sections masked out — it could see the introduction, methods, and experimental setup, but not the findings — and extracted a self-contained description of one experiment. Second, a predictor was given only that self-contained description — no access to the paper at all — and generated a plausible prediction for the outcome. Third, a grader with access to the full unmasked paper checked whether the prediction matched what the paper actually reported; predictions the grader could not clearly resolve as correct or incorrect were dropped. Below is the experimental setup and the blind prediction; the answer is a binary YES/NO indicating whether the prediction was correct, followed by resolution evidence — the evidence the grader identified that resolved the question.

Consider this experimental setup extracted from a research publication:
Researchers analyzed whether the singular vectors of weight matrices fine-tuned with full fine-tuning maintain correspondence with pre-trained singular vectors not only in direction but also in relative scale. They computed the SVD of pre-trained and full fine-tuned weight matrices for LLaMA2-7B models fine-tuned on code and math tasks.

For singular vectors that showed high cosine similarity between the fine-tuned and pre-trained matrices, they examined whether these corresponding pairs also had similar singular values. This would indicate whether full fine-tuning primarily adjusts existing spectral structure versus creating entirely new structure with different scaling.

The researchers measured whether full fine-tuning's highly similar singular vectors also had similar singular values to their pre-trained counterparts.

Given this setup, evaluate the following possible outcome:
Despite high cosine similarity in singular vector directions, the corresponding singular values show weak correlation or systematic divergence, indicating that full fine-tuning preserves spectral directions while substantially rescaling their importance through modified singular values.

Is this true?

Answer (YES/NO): NO